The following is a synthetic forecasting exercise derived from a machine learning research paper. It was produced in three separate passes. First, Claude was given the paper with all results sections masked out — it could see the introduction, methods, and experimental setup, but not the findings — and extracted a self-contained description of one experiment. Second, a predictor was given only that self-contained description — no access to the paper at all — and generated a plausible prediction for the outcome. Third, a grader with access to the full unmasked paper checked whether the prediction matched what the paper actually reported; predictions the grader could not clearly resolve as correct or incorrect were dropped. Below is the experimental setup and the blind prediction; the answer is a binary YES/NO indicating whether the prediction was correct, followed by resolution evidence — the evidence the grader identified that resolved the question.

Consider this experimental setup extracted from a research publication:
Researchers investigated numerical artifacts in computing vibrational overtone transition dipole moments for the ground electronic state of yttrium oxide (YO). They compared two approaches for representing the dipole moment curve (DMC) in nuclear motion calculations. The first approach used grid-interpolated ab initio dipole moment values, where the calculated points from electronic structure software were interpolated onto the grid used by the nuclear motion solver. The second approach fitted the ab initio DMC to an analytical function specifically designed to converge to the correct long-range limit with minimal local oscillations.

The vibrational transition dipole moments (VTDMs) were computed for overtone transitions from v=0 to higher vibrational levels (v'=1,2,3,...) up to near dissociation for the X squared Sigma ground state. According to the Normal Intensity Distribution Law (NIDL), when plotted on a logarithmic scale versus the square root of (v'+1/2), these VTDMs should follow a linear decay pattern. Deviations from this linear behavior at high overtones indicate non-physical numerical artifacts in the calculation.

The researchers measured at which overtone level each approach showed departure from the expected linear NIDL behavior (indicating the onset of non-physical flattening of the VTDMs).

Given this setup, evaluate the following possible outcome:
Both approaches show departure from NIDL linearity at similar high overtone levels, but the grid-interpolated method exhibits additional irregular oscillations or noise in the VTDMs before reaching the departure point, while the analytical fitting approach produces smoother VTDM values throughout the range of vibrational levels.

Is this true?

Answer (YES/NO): NO